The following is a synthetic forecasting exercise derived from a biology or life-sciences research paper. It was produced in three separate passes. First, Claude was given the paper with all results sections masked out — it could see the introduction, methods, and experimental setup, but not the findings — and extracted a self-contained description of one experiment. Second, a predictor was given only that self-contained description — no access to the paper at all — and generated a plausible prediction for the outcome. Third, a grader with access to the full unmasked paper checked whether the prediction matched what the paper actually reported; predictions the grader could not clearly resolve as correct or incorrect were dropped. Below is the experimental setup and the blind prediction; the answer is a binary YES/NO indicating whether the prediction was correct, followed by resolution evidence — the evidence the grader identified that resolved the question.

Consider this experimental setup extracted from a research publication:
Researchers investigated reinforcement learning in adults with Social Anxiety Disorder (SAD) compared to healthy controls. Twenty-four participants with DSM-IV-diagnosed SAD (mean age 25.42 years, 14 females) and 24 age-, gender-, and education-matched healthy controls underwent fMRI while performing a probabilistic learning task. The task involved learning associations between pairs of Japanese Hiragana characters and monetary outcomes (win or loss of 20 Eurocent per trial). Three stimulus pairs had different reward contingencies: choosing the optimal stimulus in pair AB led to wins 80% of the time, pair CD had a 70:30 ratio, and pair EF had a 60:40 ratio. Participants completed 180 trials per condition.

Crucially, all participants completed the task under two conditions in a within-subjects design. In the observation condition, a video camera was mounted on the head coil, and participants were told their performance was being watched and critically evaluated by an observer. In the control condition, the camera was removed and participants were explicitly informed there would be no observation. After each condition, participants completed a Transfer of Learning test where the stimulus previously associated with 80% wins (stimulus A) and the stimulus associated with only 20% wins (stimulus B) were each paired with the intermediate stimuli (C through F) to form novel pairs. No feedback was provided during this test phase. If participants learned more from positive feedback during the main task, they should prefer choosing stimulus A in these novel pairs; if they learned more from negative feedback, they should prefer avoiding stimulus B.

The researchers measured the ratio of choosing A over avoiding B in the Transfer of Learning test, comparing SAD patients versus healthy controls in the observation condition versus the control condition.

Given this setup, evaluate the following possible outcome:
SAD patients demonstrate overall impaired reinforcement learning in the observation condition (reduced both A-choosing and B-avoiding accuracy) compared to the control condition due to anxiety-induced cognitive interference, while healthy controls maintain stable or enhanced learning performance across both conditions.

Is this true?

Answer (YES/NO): NO